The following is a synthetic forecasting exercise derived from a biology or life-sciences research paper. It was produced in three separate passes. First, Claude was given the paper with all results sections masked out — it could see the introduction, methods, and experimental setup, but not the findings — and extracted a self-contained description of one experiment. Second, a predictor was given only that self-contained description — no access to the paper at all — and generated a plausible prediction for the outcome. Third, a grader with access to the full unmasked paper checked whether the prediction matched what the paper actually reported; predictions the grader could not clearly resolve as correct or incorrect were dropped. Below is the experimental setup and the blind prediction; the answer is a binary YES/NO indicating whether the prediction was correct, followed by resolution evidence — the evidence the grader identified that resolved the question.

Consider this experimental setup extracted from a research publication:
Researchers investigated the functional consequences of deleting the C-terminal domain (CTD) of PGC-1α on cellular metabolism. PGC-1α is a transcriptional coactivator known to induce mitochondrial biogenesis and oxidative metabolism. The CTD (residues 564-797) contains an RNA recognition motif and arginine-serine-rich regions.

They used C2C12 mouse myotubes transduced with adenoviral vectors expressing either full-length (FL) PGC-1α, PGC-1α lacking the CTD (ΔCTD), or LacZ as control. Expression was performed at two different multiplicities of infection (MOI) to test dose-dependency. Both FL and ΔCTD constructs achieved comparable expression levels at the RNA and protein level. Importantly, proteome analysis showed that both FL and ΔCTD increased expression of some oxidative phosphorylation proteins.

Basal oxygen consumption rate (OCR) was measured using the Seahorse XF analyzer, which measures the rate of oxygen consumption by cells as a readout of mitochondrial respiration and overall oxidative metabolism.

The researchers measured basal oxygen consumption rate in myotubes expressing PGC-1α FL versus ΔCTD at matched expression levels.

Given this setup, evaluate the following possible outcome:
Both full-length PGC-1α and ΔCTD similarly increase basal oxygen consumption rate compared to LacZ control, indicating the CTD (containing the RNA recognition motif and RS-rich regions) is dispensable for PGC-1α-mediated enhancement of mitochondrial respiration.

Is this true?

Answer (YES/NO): NO